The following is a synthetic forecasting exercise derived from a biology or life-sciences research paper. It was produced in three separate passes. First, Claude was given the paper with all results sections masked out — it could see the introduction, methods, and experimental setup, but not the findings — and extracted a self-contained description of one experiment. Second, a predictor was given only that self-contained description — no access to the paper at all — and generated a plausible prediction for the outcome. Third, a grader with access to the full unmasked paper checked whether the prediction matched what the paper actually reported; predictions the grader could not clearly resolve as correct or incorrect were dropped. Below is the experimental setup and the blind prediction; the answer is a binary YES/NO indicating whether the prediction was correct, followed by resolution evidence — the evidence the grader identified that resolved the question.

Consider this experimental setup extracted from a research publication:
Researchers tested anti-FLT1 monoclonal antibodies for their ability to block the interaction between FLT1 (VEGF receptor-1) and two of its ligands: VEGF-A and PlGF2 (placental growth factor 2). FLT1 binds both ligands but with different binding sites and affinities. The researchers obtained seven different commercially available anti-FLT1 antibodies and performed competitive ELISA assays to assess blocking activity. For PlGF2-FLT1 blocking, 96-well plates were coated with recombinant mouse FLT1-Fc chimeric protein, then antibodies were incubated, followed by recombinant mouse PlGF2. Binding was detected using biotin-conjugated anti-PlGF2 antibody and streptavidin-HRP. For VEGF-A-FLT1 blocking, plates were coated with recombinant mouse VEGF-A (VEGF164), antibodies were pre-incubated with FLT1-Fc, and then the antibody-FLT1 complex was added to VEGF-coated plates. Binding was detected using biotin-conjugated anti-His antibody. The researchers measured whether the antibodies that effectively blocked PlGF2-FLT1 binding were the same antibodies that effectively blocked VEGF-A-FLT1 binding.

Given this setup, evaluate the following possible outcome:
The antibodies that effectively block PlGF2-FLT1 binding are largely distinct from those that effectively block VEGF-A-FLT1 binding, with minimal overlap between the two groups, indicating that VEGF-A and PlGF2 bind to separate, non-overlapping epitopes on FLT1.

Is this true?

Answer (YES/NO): NO